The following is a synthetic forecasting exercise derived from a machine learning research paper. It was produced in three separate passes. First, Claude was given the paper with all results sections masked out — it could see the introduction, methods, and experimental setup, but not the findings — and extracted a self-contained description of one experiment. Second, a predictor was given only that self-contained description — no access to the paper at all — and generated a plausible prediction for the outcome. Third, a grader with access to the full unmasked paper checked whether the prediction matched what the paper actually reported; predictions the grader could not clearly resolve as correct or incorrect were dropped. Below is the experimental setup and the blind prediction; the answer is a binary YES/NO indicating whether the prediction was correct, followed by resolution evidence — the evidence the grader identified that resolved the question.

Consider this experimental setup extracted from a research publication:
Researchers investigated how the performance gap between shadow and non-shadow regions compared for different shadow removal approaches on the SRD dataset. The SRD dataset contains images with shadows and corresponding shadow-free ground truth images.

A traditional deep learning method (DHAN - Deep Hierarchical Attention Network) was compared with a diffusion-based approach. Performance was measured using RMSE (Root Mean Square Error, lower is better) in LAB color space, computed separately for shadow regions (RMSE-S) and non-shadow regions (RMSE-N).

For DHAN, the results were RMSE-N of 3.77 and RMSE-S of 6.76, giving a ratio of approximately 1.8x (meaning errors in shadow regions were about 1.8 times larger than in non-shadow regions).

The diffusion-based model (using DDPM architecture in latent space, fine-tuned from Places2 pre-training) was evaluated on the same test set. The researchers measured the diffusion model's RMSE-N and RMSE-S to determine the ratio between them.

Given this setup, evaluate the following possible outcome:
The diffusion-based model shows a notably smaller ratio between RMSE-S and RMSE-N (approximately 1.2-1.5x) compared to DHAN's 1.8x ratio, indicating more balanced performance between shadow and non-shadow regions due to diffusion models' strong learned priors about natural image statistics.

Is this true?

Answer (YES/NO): NO